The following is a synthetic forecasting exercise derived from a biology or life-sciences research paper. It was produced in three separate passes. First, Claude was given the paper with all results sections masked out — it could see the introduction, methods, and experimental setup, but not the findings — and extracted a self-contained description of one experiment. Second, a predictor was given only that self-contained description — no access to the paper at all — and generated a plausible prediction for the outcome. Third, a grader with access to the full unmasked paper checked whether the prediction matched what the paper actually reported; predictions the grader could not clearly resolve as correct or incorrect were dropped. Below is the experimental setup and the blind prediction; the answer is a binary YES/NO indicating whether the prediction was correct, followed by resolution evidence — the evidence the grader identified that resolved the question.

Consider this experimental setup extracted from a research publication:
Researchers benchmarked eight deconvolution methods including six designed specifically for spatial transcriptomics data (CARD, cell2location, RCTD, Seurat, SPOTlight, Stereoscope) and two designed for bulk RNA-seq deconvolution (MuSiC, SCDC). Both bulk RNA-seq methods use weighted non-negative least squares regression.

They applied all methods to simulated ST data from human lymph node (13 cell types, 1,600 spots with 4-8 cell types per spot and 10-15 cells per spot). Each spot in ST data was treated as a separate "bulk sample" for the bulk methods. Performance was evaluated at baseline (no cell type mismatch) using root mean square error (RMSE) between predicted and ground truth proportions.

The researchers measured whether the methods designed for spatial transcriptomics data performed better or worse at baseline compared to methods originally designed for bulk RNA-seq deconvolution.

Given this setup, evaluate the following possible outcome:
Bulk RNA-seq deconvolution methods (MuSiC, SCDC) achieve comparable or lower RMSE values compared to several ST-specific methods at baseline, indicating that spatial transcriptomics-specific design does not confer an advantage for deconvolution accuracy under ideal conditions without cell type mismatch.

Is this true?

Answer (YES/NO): NO